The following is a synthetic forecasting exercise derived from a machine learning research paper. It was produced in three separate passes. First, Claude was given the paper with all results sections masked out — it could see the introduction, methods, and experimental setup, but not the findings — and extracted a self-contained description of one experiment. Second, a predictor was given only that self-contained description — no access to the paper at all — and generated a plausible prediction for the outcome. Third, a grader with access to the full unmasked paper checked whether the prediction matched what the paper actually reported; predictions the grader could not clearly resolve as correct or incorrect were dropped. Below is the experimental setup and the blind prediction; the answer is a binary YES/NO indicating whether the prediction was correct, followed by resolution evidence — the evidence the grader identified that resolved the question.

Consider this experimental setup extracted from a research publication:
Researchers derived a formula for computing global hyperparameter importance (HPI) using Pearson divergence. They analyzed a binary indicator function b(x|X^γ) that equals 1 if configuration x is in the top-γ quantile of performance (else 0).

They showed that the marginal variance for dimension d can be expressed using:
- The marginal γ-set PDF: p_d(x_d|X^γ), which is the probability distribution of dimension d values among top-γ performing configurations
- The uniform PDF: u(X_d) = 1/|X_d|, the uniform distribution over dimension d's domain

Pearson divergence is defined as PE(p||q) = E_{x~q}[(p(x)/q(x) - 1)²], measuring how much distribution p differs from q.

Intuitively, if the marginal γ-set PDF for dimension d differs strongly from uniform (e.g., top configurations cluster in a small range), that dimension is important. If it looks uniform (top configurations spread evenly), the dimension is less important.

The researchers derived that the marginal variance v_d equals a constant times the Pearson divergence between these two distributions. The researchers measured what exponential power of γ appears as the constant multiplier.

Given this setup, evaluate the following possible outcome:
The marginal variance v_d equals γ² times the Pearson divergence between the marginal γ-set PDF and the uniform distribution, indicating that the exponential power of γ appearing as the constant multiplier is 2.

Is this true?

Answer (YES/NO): YES